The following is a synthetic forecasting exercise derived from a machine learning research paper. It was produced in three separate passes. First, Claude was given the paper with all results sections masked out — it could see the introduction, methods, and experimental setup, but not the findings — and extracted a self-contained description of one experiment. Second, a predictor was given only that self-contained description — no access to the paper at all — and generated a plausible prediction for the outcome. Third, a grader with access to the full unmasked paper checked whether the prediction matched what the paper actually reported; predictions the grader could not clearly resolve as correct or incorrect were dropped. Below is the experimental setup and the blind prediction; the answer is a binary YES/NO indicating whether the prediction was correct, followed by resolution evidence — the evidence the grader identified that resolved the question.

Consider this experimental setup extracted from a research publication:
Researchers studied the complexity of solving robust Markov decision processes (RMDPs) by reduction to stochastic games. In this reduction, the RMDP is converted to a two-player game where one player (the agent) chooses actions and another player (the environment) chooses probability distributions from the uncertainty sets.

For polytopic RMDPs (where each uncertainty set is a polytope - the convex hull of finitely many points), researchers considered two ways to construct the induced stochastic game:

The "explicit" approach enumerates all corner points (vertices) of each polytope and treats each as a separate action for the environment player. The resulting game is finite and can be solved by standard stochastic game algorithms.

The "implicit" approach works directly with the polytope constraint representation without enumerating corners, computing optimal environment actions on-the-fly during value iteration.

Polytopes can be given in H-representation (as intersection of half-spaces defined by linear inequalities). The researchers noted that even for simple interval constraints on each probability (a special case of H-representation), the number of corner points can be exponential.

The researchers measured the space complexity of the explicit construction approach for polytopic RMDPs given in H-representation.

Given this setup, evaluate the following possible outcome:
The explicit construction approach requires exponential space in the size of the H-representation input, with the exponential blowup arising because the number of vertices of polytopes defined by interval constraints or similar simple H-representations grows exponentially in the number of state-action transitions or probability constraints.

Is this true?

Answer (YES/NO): YES